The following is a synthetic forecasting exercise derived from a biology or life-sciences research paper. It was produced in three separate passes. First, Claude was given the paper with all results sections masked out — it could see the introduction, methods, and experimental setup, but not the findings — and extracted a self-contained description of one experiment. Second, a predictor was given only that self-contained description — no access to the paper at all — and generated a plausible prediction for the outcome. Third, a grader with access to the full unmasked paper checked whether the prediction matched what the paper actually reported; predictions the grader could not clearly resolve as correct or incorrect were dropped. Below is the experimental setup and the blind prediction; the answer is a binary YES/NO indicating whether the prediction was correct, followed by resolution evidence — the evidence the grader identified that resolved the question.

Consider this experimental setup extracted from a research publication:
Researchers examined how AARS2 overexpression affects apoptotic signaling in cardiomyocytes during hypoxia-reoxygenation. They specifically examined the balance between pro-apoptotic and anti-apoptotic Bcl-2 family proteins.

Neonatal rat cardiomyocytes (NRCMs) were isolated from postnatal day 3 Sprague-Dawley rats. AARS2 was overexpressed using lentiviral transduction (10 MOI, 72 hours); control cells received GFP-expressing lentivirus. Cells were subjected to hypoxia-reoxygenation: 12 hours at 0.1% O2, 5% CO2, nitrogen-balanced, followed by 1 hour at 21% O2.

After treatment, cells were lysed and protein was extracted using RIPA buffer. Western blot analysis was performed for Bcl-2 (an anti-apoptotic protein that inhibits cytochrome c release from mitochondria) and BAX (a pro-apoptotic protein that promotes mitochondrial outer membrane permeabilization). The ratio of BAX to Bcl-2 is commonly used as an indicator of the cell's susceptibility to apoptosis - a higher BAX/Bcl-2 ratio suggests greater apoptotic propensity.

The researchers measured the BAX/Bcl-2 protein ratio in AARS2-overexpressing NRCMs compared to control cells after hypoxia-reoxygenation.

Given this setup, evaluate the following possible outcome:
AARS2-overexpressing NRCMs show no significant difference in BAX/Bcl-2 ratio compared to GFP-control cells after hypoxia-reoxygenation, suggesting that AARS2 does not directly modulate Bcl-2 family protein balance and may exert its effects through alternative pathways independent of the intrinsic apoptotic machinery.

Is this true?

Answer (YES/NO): NO